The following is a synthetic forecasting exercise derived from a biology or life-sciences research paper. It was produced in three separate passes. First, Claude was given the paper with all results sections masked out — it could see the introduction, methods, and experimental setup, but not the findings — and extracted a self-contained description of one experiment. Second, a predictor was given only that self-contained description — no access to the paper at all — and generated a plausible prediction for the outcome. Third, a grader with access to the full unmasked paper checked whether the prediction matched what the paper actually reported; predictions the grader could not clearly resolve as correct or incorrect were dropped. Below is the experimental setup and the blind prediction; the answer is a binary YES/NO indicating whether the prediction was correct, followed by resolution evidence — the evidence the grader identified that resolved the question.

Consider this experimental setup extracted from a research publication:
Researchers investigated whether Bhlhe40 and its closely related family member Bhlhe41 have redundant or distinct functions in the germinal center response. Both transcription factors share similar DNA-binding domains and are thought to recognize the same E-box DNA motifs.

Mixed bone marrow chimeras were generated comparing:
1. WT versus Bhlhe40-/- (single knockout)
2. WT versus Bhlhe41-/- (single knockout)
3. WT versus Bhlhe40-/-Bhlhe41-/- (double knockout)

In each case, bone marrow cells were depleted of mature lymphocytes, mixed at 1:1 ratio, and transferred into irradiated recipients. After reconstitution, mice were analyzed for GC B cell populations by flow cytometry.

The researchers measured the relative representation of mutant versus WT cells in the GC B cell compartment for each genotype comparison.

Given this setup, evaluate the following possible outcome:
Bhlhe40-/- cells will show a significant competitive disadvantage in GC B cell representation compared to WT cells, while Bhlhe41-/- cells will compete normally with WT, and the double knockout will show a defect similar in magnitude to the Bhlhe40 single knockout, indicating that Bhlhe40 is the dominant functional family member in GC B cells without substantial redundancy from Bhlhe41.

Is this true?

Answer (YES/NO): NO